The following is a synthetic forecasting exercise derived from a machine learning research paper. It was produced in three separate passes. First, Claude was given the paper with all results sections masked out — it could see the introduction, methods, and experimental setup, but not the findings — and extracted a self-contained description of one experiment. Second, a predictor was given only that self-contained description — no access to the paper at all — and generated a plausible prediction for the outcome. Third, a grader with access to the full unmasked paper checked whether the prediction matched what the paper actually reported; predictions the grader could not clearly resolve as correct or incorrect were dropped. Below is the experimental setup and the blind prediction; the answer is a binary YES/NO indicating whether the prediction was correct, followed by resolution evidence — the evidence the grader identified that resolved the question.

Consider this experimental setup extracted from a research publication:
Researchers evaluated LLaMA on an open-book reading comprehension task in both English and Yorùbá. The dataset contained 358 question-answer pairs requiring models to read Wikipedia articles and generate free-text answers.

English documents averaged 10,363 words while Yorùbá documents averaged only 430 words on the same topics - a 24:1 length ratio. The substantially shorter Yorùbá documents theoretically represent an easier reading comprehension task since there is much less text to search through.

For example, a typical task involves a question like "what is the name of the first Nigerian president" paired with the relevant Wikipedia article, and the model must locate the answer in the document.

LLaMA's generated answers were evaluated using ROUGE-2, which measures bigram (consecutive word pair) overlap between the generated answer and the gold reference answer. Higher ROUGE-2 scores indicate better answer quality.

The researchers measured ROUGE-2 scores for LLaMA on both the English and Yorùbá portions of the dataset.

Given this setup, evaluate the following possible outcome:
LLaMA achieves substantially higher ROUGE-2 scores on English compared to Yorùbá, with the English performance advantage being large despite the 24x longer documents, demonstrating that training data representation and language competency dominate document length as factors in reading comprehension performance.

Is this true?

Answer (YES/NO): NO